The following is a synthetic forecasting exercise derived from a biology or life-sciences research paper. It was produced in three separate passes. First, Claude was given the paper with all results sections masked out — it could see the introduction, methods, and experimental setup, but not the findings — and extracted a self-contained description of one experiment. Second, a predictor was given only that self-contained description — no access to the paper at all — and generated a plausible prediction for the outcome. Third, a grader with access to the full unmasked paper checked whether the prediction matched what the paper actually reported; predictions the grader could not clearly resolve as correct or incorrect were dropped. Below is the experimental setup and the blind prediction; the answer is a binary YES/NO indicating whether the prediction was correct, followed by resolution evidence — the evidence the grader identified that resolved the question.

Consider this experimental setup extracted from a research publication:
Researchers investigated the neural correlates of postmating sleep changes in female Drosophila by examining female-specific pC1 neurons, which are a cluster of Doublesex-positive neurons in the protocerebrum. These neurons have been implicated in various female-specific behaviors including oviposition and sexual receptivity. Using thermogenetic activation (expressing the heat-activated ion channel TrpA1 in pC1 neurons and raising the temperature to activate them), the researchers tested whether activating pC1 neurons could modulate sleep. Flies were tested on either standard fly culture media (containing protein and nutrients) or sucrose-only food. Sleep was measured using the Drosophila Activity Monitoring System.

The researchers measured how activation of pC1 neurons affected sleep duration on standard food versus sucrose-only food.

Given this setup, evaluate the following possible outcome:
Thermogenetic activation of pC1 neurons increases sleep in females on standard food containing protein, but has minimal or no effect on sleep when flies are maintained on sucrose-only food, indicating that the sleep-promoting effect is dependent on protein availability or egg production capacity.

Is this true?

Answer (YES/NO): NO